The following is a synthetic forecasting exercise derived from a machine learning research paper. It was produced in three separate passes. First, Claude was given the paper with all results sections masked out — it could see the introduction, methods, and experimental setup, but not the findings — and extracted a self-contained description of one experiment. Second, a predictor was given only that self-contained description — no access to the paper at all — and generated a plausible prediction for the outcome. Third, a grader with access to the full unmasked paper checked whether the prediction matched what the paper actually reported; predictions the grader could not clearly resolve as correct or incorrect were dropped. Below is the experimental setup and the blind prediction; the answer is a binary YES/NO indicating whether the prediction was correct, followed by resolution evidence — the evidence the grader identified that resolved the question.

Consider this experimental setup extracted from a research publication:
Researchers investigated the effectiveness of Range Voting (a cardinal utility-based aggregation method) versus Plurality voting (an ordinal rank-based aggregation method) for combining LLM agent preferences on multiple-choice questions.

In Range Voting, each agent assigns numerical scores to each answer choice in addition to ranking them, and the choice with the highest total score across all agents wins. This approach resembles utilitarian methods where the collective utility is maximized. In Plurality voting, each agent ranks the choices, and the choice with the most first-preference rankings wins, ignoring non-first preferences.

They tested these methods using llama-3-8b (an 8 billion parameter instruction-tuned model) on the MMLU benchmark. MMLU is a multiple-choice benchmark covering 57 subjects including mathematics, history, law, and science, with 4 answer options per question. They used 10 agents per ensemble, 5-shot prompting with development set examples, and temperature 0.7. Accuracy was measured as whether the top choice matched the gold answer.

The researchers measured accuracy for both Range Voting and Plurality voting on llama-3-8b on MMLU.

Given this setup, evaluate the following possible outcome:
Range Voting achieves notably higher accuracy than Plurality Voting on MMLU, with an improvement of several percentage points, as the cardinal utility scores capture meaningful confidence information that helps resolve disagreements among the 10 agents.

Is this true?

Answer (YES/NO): NO